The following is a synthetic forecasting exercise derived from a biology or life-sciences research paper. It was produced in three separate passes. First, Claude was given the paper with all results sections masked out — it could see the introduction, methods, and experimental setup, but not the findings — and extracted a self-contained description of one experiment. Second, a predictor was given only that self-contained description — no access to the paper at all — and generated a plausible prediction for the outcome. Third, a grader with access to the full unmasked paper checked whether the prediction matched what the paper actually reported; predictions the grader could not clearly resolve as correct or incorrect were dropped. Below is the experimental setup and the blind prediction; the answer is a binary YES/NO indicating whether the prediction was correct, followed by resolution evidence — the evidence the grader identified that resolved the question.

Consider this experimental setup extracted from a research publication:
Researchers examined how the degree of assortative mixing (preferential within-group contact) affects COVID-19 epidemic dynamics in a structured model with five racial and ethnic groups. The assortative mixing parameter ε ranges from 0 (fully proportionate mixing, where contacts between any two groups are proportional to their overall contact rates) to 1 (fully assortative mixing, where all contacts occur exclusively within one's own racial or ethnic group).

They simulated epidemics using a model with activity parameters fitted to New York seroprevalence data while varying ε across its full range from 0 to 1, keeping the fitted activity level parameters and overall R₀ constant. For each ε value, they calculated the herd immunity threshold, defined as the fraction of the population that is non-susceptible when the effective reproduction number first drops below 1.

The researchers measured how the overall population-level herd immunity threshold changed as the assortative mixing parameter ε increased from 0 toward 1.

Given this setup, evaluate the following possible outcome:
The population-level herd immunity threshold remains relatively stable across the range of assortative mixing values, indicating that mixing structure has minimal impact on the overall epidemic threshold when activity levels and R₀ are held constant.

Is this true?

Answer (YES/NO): NO